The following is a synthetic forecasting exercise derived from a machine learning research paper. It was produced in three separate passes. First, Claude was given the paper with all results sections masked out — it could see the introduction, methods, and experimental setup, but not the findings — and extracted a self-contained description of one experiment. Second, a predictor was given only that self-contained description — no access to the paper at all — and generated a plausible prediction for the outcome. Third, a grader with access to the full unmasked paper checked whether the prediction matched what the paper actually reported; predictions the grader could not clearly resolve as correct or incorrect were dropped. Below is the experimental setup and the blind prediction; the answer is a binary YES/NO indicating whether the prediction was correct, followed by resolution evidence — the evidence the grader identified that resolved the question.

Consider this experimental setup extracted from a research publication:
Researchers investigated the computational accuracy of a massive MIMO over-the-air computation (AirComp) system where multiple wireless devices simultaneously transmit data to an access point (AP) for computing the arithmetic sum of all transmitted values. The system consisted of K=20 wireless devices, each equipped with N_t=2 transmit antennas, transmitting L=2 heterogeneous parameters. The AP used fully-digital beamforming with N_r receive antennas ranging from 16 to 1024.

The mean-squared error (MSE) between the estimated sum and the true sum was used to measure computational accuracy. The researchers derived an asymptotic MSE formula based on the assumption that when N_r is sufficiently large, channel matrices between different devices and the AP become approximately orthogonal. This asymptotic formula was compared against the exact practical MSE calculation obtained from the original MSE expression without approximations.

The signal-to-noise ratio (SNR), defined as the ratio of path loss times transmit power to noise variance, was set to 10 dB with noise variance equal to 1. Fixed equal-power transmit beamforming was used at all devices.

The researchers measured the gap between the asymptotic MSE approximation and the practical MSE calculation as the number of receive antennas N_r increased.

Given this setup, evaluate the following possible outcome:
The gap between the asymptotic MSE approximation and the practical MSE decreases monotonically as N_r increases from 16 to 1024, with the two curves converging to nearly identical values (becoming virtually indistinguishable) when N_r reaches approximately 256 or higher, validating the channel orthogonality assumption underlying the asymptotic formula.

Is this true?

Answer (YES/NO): NO